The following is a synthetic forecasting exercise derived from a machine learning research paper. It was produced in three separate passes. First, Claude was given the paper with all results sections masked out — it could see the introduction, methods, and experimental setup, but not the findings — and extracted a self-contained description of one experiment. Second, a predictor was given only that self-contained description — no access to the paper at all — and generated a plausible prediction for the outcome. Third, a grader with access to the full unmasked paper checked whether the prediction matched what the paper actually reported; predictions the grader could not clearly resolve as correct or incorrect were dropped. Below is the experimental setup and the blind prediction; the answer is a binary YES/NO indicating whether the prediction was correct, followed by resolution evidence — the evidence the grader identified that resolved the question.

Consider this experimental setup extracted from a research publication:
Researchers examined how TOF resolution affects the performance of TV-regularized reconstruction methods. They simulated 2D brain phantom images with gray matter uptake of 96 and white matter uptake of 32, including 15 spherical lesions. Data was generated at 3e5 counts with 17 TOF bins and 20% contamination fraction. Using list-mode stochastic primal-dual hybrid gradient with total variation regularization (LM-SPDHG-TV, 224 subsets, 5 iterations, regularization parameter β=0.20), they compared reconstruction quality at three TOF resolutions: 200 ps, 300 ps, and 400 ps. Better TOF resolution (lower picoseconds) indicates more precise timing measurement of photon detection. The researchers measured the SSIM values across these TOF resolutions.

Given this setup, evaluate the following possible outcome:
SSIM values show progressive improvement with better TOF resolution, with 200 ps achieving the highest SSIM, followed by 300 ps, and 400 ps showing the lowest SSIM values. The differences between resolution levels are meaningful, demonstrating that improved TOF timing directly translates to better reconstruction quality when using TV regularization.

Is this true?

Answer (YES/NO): NO